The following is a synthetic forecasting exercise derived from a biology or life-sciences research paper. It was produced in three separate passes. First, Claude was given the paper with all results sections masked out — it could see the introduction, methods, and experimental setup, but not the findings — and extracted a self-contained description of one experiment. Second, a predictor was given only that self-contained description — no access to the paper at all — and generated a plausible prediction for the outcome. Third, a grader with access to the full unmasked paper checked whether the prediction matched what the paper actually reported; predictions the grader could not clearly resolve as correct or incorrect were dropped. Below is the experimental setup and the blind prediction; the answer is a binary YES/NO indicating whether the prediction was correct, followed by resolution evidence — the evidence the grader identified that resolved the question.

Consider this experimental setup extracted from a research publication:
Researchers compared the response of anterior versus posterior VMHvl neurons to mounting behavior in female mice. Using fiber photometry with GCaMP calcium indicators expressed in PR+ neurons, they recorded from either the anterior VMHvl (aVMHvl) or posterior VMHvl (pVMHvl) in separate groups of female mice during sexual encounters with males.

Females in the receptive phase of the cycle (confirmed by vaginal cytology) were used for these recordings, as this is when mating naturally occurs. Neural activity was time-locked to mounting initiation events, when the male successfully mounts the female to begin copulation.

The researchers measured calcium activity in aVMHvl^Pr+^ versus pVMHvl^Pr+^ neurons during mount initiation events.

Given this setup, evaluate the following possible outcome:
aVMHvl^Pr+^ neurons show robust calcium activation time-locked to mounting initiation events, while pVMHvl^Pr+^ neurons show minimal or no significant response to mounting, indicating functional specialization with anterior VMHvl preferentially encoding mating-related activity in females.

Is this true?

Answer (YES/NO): NO